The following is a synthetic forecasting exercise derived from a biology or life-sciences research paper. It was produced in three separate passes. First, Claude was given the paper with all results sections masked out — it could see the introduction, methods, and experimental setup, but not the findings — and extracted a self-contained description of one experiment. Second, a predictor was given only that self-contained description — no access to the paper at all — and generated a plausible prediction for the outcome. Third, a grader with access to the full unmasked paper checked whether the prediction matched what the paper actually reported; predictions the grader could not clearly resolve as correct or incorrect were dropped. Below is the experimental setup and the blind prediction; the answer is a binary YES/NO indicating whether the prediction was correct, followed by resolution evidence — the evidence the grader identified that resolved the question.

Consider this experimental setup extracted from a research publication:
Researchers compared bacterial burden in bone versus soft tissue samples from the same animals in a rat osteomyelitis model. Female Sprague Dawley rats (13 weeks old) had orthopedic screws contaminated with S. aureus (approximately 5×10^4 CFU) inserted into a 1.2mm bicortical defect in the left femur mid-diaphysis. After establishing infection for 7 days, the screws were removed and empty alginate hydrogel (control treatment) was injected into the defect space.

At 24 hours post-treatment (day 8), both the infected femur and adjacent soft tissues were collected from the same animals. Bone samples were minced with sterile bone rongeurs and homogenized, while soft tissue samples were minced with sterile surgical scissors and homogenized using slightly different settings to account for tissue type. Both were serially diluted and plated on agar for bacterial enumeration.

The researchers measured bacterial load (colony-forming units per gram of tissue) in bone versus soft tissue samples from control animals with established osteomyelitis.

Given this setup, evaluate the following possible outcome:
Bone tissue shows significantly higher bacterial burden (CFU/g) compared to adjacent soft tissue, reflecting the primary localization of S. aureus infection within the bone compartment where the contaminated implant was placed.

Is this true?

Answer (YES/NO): NO